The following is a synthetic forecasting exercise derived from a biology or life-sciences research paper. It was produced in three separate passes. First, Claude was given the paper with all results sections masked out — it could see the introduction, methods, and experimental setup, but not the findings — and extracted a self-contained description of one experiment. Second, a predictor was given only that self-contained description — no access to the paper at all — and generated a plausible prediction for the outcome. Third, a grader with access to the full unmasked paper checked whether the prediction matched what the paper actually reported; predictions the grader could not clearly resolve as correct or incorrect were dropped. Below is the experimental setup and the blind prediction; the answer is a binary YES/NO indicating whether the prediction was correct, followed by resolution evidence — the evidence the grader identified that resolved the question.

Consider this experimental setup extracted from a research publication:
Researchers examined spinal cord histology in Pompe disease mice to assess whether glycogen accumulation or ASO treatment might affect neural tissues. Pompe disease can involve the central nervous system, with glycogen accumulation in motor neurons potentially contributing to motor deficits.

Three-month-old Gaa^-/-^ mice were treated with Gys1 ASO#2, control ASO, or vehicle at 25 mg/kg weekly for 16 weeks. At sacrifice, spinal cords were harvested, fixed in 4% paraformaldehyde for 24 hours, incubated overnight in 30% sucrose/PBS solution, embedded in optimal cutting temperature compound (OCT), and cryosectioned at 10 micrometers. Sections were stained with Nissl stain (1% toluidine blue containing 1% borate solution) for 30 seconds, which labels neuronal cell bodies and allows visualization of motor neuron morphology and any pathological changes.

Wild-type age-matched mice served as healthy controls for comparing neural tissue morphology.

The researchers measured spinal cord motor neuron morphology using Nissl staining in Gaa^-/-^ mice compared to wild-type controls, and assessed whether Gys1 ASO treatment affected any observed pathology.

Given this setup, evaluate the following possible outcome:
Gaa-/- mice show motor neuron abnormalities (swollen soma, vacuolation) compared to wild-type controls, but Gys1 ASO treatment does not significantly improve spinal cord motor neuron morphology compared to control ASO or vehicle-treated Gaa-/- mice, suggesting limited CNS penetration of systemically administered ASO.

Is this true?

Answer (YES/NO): YES